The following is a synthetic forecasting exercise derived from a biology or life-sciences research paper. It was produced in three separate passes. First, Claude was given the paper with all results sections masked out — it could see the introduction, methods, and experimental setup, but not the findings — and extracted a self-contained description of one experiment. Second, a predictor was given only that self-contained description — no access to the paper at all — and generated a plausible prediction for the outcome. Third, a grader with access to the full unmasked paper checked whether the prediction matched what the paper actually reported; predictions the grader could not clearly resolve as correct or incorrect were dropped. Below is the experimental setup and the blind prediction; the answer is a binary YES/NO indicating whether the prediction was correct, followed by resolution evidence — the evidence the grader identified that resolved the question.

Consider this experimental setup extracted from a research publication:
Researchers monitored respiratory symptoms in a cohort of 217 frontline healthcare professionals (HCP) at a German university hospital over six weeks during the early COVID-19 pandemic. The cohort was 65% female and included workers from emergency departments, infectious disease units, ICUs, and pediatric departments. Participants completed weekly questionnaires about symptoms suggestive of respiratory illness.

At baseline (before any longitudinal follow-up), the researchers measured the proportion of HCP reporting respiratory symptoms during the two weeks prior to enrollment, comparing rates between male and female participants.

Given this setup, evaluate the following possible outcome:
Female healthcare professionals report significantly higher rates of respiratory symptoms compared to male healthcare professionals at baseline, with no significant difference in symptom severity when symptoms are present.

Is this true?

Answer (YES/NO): NO